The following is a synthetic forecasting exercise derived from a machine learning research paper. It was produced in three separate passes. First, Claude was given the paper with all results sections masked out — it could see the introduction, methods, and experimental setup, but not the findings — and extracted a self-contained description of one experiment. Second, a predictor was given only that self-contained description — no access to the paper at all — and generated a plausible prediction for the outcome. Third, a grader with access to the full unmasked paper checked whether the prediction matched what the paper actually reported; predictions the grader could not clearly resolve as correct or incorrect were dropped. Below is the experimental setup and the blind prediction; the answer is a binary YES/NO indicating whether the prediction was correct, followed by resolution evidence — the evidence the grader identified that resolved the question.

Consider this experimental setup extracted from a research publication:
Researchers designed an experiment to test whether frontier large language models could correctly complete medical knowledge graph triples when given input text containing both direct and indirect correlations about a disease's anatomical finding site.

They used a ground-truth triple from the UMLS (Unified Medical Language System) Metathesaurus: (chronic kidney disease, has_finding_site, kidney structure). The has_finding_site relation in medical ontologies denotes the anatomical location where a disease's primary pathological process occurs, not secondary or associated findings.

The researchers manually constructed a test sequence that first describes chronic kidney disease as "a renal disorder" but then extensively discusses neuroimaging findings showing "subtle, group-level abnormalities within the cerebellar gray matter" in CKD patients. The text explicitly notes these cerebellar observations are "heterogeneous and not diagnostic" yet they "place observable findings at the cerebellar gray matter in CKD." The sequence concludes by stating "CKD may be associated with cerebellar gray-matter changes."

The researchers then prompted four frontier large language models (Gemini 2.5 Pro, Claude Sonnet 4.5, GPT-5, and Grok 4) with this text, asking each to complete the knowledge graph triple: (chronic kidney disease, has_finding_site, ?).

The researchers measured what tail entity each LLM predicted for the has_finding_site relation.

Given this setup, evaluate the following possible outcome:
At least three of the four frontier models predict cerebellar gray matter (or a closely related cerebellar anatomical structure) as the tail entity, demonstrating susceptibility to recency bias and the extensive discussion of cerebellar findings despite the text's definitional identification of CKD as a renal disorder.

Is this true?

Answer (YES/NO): YES